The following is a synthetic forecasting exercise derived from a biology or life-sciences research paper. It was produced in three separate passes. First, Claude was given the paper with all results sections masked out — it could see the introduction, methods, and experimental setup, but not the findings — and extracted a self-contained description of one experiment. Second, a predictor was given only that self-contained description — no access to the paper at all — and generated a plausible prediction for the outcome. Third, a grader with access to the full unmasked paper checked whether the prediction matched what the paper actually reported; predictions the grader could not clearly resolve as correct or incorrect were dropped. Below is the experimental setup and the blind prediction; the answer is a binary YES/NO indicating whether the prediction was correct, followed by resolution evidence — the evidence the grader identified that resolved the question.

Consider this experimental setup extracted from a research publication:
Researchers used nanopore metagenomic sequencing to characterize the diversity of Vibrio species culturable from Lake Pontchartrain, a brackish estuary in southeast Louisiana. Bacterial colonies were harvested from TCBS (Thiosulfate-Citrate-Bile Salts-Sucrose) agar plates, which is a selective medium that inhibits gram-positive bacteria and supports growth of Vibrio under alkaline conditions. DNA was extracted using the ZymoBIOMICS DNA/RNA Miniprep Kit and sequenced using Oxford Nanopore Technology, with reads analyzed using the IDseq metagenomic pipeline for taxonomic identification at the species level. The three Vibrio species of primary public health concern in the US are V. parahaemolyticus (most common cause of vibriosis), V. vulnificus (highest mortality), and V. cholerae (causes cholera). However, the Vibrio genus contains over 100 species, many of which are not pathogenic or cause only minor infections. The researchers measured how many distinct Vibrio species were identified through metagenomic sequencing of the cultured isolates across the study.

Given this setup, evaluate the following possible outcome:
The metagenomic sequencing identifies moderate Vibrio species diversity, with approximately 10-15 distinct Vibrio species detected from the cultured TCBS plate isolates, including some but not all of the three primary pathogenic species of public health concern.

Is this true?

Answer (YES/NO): NO